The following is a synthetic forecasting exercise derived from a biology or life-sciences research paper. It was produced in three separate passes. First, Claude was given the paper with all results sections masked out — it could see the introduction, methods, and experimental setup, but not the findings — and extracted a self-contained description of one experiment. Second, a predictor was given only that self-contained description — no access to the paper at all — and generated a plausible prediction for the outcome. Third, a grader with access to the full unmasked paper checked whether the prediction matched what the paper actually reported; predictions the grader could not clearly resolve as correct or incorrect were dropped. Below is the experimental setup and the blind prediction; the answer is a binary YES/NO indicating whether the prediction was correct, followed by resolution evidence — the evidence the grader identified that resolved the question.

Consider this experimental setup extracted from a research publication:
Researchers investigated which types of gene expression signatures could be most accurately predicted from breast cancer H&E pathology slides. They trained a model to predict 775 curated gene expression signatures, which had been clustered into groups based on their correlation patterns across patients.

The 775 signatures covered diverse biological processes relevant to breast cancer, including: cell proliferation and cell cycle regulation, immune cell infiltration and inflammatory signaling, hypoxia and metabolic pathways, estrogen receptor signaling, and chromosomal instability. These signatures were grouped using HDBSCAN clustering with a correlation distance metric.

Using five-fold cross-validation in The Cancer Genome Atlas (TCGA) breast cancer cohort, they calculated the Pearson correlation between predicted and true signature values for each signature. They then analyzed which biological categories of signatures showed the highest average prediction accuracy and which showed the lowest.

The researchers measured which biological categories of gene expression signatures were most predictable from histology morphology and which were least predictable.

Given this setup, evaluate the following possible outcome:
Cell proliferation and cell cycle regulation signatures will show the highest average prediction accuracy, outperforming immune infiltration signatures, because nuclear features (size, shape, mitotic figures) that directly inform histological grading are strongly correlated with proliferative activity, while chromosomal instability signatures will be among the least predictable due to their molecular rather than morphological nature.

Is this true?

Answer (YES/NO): NO